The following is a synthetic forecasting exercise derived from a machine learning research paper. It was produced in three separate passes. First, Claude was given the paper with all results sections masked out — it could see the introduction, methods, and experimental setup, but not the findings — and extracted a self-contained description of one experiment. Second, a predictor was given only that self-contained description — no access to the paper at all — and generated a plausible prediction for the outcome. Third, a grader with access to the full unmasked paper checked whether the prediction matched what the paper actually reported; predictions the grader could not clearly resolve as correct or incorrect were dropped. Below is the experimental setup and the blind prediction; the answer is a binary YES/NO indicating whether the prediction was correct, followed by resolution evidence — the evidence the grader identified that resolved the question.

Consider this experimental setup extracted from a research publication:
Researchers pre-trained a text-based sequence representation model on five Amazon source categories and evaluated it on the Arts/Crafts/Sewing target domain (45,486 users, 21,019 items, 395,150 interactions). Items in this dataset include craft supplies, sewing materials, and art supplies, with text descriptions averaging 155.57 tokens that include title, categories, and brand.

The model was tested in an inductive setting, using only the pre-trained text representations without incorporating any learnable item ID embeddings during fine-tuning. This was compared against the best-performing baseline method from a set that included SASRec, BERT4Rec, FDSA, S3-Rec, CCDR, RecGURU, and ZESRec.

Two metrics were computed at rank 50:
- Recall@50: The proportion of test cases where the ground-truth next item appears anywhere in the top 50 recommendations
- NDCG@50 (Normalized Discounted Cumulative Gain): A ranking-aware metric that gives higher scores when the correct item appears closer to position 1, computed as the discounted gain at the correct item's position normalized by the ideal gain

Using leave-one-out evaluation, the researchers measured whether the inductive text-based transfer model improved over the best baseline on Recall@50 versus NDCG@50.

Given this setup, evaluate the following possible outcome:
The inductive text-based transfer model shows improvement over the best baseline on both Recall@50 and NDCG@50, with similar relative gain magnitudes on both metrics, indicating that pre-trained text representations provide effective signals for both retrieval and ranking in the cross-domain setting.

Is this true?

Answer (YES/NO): NO